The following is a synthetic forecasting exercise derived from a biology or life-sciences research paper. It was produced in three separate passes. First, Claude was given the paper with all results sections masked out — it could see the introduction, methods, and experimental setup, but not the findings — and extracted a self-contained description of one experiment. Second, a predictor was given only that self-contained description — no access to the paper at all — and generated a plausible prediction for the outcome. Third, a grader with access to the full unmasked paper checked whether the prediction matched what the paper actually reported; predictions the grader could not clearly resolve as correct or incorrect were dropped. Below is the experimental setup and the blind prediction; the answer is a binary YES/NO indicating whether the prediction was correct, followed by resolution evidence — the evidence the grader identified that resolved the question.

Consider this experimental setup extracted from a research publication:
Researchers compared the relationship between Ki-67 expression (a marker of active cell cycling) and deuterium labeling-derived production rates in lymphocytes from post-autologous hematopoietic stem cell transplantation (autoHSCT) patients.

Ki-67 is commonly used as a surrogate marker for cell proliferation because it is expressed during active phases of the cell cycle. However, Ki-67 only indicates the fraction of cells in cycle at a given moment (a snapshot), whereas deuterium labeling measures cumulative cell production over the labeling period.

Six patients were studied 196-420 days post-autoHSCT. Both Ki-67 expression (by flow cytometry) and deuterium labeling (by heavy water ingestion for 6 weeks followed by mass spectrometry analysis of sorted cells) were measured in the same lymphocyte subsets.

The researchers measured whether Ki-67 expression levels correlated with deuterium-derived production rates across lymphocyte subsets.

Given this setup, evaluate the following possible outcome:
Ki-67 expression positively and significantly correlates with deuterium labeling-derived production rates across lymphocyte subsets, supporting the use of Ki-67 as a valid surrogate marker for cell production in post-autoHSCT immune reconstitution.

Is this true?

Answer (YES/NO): NO